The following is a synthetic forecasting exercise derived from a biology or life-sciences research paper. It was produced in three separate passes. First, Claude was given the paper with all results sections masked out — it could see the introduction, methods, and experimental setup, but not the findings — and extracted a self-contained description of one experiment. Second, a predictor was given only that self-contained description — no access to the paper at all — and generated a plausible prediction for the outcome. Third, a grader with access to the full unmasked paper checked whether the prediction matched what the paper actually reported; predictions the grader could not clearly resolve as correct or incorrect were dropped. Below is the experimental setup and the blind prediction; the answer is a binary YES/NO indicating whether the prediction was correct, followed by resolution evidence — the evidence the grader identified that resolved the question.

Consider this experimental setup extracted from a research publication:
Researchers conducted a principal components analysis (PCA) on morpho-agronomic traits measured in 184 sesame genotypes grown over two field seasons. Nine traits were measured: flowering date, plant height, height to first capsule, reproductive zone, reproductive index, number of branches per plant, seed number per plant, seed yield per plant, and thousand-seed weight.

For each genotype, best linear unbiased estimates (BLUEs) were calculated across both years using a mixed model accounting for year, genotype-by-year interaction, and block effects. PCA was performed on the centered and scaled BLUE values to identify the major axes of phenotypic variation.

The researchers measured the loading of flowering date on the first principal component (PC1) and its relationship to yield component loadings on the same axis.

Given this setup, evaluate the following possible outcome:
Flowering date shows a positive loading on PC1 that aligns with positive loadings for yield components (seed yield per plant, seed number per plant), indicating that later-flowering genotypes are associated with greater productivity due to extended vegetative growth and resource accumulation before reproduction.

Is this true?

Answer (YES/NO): NO